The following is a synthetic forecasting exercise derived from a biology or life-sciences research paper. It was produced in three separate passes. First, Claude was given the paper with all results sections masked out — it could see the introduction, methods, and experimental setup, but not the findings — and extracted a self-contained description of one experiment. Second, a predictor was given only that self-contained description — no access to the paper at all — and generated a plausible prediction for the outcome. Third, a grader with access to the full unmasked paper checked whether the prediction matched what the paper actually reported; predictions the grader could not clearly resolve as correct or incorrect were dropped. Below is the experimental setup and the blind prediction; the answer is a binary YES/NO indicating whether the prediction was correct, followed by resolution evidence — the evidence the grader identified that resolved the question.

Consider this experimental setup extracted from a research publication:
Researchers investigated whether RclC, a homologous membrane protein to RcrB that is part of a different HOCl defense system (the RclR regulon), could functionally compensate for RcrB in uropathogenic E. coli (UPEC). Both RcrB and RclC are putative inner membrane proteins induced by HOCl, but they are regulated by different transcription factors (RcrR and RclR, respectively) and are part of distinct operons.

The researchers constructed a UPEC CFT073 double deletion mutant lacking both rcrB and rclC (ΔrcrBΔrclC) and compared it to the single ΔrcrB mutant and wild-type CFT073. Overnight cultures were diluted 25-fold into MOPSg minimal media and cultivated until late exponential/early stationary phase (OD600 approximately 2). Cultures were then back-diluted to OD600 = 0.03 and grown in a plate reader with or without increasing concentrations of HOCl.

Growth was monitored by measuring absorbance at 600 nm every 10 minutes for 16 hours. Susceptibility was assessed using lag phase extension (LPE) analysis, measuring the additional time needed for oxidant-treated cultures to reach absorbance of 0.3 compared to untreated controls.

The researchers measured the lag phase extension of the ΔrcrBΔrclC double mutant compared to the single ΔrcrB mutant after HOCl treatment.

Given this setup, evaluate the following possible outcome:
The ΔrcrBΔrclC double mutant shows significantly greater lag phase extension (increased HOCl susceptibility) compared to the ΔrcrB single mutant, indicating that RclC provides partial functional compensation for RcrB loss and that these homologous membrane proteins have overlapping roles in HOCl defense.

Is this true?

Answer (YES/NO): NO